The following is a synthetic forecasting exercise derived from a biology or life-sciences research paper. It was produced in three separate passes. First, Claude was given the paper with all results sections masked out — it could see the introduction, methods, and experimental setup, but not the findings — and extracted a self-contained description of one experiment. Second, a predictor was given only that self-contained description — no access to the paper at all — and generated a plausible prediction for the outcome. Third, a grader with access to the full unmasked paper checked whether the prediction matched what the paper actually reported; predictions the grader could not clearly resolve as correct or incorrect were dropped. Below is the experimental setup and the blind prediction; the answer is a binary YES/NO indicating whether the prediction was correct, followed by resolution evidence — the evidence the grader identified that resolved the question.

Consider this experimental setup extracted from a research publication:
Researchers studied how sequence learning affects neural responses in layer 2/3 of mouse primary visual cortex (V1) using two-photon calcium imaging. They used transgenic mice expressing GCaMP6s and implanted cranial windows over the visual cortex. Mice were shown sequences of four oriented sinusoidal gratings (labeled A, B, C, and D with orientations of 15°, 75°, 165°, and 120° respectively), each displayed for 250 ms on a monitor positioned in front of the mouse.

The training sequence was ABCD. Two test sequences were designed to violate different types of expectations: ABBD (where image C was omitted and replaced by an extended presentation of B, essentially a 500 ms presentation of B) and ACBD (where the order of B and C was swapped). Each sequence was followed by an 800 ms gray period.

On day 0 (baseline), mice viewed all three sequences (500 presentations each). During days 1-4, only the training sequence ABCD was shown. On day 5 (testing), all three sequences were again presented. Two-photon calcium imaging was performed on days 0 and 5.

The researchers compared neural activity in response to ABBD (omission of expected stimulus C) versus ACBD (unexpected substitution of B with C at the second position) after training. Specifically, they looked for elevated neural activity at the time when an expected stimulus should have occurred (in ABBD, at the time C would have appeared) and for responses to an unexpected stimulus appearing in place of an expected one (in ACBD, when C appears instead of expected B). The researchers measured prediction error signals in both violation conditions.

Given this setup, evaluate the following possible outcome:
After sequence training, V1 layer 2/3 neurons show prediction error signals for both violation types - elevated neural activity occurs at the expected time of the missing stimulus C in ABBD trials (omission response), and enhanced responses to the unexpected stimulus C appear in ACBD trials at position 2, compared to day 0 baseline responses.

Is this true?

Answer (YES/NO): NO